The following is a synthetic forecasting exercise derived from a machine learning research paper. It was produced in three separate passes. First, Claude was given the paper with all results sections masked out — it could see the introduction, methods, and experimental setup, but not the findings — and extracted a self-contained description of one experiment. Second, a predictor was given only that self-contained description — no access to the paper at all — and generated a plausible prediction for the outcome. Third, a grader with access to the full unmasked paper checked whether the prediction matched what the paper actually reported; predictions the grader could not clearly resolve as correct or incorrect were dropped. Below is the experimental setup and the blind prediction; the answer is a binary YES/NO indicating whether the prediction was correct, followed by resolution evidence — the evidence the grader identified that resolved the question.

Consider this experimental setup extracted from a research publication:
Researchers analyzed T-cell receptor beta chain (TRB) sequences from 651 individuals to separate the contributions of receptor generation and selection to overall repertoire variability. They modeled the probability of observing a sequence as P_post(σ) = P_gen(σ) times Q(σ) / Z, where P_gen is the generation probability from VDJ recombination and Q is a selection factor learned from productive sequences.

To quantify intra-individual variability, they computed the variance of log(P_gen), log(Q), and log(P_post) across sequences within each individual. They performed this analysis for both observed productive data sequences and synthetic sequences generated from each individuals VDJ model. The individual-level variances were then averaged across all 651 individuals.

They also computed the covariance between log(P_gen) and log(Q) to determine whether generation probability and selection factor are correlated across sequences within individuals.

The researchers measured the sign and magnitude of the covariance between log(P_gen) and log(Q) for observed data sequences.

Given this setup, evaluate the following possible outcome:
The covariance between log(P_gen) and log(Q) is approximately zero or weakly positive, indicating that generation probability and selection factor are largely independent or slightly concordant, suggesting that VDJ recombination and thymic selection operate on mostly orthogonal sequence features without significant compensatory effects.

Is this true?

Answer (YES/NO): NO